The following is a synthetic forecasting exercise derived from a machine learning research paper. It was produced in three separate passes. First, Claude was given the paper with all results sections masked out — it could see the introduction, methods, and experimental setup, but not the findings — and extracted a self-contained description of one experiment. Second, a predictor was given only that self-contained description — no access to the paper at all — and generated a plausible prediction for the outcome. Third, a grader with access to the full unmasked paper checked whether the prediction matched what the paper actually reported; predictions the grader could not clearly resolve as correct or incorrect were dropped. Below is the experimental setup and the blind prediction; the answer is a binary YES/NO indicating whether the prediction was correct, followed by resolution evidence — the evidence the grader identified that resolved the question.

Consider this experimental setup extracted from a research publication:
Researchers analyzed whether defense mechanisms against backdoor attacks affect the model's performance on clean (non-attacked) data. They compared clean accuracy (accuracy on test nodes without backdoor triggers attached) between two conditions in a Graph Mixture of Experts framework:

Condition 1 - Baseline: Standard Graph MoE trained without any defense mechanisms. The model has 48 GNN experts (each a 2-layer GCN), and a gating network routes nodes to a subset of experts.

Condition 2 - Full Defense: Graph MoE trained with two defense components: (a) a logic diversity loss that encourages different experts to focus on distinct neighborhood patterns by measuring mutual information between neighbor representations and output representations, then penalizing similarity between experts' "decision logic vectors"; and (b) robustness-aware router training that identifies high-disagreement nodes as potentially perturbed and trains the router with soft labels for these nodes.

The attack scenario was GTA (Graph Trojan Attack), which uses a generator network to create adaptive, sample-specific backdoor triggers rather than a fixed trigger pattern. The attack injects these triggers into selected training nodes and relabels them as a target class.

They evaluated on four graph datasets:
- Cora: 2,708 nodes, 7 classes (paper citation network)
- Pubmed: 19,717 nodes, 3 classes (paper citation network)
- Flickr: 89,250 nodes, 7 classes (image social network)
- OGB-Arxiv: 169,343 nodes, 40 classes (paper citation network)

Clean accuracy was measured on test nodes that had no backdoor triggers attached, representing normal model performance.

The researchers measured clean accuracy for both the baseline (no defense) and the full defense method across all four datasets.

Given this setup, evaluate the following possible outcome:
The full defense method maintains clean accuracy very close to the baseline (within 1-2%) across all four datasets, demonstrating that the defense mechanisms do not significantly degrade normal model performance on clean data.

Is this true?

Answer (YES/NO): NO